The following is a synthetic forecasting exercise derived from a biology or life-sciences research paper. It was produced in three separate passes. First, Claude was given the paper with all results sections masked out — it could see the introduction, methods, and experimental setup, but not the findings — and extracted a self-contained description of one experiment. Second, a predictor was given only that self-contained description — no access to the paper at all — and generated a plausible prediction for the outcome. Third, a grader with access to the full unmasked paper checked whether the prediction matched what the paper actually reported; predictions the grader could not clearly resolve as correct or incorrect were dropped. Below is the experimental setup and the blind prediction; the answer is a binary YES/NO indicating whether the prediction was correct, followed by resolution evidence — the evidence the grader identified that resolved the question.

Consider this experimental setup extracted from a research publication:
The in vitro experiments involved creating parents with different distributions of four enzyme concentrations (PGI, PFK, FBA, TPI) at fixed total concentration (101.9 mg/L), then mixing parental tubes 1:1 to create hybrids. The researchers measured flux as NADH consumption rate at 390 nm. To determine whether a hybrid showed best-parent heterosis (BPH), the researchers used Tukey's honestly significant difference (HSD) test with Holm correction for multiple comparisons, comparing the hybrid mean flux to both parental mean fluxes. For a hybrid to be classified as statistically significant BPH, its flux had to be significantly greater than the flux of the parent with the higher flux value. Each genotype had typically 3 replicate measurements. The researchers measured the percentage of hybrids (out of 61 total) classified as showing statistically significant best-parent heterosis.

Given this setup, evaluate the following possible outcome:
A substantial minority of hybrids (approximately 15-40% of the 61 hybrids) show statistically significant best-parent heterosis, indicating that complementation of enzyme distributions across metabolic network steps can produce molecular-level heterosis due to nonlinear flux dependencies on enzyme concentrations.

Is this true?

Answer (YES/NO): NO